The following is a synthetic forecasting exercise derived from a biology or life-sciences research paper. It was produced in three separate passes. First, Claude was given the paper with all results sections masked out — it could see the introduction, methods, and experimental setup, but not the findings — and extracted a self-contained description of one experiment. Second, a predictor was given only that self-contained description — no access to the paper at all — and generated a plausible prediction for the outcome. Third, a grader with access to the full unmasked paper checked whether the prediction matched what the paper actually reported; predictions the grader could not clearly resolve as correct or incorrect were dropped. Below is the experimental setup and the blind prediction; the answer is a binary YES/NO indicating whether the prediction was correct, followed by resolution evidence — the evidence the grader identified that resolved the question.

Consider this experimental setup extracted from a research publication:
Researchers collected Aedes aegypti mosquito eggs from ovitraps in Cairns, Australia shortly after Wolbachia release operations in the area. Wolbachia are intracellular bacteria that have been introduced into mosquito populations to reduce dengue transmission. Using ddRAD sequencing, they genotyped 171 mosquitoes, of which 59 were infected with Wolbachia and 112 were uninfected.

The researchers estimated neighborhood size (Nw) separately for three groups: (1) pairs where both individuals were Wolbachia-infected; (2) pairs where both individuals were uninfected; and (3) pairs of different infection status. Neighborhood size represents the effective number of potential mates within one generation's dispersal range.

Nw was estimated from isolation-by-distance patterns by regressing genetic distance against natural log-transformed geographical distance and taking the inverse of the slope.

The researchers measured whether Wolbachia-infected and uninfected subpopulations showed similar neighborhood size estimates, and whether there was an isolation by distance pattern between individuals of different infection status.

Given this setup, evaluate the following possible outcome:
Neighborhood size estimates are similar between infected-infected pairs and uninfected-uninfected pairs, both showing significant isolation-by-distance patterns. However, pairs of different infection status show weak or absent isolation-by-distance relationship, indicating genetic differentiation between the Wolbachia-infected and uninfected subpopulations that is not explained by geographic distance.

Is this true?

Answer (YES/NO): YES